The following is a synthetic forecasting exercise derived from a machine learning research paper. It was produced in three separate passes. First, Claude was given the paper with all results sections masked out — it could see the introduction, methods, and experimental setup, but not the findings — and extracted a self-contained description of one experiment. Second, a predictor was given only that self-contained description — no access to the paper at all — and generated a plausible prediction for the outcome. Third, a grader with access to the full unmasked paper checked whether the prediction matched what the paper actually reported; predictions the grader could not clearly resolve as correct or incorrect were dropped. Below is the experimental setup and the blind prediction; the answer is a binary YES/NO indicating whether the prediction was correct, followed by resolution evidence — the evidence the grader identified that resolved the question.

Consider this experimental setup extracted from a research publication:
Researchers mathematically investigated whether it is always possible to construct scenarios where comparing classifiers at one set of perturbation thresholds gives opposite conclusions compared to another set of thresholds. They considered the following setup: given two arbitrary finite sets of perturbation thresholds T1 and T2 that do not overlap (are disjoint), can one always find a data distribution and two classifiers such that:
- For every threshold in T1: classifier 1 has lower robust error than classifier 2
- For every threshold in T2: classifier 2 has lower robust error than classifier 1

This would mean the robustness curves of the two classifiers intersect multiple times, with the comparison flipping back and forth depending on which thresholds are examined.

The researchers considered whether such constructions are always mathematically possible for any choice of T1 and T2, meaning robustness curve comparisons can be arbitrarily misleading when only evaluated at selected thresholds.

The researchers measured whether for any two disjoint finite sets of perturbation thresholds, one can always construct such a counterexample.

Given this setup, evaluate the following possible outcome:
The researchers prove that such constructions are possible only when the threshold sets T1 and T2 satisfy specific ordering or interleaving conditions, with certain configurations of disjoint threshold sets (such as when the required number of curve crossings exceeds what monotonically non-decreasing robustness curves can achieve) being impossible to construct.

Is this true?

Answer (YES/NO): NO